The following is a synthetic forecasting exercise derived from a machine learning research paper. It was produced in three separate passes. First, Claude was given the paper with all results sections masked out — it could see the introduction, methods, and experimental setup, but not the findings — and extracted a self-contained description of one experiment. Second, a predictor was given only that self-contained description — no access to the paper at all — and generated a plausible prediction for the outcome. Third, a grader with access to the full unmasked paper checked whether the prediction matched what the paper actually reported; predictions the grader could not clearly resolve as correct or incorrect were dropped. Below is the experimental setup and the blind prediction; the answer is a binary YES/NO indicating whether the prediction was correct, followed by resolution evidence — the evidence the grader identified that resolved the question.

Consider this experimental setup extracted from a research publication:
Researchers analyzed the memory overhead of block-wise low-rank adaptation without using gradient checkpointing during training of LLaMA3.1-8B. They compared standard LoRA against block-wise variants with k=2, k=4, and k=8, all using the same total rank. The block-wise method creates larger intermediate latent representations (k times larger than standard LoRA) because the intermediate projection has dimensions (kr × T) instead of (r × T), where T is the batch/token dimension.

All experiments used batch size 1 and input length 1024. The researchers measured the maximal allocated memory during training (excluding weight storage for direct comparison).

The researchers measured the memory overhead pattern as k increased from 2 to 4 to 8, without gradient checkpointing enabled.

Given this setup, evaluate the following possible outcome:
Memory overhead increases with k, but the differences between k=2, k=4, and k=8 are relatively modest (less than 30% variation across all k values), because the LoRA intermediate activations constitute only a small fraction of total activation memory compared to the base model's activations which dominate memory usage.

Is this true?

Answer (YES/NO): YES